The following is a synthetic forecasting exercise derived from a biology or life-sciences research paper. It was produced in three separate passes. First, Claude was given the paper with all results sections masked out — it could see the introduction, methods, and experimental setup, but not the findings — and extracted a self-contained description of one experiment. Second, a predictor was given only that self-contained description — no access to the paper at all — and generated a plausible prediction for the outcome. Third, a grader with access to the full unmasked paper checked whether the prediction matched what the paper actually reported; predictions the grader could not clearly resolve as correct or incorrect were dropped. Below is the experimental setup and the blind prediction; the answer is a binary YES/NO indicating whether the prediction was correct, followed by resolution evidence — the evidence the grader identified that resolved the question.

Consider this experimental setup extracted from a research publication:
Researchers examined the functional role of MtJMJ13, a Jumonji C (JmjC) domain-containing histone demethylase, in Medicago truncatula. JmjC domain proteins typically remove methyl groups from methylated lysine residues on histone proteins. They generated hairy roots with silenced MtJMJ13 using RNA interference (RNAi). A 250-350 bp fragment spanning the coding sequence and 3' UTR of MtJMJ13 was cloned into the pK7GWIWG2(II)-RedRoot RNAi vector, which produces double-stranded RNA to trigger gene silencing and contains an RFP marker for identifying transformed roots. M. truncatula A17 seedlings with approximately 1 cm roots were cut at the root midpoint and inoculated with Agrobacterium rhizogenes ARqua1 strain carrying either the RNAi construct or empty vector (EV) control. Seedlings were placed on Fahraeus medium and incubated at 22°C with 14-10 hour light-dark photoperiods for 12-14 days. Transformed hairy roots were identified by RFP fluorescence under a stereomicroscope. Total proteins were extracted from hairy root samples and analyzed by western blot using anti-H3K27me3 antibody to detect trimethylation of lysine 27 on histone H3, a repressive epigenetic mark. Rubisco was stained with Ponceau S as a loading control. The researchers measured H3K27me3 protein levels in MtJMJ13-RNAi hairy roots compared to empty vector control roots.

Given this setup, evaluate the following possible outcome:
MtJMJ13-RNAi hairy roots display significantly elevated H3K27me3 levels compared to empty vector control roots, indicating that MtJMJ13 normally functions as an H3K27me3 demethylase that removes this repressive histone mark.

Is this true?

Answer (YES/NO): YES